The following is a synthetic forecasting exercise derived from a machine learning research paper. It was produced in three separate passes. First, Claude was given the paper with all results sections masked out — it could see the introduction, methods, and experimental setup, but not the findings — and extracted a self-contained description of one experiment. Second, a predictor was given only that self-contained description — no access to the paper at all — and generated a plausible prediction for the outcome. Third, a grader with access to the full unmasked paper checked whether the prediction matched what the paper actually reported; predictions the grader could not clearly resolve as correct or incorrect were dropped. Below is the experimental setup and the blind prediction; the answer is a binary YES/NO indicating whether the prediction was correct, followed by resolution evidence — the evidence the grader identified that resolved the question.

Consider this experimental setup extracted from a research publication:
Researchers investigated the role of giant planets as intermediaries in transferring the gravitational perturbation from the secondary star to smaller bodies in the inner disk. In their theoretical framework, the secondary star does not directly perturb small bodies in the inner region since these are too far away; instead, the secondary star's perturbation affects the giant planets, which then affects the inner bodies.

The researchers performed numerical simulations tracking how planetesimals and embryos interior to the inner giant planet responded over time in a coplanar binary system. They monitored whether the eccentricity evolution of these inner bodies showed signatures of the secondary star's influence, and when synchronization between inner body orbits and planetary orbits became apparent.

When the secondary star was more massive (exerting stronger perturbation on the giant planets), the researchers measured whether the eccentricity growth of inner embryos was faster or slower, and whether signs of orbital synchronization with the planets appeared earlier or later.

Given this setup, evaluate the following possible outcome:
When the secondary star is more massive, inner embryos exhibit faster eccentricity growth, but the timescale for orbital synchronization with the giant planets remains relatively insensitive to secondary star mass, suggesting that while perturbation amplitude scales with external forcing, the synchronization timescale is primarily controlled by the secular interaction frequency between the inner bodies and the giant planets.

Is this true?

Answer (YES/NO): NO